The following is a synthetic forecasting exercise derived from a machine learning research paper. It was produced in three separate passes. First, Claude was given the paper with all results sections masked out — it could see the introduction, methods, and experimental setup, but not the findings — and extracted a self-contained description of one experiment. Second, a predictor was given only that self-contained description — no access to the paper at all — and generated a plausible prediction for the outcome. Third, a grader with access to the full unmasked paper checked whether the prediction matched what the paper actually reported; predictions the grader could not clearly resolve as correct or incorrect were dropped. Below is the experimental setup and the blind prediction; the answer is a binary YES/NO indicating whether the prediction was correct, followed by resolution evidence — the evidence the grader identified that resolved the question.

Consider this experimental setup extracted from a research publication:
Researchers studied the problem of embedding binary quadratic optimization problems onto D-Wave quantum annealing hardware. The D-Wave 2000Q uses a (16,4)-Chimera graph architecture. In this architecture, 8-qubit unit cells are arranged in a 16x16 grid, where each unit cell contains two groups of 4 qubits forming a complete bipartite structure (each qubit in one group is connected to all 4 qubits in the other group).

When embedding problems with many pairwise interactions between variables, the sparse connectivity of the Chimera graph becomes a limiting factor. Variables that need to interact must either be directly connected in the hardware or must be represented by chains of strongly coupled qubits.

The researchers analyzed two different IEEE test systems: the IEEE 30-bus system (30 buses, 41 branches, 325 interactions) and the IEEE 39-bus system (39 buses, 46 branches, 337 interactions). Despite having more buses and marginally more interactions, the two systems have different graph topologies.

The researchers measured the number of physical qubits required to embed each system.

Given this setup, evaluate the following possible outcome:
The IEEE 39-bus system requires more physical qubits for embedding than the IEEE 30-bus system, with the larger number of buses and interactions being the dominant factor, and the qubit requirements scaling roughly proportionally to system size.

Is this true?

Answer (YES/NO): NO